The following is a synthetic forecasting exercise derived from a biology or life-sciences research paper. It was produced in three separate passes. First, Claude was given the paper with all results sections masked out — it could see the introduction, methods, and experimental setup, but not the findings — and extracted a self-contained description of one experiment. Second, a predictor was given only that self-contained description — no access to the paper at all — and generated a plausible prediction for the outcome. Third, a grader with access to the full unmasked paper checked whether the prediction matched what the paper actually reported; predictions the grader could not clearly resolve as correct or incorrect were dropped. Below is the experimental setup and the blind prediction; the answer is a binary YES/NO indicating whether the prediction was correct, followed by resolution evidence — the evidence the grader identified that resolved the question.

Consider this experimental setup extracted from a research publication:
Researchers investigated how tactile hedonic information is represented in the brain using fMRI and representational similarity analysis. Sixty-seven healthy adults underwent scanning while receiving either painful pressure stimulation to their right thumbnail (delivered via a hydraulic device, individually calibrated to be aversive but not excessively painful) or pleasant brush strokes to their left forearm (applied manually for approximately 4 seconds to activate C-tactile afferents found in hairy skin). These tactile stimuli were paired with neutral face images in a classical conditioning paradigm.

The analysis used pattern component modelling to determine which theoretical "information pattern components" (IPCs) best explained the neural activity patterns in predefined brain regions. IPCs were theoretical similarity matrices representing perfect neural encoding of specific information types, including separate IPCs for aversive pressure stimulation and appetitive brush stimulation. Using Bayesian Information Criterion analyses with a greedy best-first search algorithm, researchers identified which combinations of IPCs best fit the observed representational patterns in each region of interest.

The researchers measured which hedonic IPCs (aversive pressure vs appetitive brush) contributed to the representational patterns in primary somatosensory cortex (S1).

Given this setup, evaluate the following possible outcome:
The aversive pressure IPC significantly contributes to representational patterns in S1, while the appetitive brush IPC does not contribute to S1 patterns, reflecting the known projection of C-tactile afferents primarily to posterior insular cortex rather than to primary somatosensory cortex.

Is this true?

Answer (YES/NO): YES